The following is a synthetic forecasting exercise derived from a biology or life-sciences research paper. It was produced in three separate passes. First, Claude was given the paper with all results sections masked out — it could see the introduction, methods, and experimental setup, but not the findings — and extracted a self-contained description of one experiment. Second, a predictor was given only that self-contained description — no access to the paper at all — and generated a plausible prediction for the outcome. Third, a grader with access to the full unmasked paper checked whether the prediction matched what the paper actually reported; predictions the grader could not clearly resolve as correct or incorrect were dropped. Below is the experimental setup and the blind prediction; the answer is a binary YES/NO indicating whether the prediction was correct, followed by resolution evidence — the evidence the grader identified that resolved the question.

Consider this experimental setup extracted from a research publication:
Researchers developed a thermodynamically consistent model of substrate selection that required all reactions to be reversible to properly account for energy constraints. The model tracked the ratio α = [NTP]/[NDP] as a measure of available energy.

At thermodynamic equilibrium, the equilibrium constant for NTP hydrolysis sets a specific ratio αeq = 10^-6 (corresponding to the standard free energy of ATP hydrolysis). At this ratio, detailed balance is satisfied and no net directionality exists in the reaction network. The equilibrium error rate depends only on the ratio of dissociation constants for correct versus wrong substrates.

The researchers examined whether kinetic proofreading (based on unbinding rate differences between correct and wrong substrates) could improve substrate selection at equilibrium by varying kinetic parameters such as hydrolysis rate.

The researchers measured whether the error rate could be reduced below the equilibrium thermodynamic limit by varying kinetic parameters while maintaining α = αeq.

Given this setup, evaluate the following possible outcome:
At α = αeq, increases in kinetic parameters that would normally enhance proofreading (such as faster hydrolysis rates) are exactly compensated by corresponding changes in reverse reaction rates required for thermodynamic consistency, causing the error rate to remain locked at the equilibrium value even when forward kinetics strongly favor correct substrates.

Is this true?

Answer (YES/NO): YES